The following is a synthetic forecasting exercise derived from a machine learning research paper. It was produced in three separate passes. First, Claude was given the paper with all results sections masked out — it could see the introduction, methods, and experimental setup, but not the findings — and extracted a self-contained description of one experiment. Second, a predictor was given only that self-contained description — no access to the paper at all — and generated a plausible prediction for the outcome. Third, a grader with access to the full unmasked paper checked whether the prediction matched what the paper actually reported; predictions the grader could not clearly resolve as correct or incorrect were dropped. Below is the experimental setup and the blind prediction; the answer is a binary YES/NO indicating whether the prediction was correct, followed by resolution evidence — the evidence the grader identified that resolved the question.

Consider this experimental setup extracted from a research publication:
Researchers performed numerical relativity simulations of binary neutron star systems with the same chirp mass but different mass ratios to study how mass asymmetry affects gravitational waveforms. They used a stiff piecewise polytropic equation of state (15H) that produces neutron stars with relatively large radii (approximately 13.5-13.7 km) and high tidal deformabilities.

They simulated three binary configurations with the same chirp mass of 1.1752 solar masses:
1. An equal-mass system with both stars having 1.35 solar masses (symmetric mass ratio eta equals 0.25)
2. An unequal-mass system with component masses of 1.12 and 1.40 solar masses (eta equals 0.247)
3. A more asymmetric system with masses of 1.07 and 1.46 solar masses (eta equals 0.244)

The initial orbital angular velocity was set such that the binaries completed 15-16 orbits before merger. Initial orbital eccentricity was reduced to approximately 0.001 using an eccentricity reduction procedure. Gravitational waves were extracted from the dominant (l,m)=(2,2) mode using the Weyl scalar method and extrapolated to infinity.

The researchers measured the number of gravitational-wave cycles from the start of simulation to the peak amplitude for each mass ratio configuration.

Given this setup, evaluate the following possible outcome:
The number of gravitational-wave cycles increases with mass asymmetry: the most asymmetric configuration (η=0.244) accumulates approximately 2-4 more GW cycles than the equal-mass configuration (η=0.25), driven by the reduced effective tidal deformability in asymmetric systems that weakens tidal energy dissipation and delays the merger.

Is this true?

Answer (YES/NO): NO